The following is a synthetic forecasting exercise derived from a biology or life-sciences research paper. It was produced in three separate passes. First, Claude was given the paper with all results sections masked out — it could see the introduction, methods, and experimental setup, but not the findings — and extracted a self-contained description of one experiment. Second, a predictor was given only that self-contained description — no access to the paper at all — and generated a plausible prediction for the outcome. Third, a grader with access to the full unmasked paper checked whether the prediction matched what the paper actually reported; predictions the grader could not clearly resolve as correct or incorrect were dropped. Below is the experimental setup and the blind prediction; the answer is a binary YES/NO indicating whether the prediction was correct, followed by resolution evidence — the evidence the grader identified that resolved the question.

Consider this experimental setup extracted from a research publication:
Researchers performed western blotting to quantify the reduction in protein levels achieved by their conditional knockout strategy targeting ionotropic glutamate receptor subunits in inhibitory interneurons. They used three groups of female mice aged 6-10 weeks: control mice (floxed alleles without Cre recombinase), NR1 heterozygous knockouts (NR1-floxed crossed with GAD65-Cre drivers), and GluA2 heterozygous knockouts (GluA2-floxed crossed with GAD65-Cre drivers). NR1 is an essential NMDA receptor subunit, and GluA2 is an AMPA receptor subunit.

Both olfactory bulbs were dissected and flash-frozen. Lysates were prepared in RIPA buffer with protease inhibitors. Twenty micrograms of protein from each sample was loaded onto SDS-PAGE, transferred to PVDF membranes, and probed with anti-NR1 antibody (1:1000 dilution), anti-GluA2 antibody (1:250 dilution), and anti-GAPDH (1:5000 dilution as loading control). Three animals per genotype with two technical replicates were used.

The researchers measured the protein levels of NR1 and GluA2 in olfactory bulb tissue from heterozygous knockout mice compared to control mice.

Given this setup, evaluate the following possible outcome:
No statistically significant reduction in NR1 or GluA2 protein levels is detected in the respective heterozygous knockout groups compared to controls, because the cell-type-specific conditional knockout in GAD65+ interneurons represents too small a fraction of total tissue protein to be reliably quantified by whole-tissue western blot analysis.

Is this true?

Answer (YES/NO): NO